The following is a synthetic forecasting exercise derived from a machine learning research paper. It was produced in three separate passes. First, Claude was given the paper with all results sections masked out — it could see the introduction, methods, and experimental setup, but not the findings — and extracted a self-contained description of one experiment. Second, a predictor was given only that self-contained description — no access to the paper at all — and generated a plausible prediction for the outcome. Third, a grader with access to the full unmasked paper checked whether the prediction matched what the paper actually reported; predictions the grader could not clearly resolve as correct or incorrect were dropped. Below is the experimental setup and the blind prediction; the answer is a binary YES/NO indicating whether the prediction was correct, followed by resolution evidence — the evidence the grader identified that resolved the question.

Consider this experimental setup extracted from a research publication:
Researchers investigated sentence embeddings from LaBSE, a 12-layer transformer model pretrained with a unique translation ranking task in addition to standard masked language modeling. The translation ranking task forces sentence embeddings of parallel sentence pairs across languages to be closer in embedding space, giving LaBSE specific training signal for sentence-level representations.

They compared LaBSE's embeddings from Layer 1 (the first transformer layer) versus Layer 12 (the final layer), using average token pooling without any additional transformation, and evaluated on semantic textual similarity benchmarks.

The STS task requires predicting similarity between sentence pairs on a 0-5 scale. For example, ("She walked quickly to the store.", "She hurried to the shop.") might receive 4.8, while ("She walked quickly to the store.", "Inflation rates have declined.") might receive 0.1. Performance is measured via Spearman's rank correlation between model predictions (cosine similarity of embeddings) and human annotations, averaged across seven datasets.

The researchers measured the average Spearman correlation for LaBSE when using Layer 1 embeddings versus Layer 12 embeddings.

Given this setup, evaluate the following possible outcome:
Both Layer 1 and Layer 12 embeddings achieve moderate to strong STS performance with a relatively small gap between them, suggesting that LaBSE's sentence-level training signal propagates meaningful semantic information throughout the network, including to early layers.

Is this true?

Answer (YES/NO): NO